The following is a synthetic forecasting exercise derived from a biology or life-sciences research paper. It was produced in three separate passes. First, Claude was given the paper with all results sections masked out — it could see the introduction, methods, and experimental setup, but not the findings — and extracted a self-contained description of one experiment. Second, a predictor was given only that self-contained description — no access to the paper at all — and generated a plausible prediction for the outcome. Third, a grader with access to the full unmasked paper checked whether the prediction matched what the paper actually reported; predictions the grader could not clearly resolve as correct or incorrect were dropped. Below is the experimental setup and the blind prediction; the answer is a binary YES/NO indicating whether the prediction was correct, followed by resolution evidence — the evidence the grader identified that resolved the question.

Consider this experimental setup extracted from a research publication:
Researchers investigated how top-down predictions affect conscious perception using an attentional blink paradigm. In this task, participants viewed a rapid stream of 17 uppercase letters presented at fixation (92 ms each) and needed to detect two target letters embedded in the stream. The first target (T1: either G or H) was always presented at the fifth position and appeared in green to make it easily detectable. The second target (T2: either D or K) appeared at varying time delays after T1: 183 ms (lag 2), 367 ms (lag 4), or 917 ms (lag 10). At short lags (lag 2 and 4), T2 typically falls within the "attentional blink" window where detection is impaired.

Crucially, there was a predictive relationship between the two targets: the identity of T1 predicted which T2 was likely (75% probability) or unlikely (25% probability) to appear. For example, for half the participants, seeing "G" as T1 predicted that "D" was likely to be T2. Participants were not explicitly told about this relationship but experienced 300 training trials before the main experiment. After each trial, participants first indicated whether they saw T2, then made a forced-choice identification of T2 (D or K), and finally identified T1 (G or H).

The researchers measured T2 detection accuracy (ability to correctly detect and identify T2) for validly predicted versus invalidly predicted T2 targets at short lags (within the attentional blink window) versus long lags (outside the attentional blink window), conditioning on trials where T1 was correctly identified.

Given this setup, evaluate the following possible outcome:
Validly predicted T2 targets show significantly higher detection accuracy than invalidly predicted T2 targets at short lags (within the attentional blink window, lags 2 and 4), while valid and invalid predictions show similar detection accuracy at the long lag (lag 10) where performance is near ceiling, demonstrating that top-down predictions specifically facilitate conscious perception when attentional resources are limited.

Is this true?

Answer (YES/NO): NO